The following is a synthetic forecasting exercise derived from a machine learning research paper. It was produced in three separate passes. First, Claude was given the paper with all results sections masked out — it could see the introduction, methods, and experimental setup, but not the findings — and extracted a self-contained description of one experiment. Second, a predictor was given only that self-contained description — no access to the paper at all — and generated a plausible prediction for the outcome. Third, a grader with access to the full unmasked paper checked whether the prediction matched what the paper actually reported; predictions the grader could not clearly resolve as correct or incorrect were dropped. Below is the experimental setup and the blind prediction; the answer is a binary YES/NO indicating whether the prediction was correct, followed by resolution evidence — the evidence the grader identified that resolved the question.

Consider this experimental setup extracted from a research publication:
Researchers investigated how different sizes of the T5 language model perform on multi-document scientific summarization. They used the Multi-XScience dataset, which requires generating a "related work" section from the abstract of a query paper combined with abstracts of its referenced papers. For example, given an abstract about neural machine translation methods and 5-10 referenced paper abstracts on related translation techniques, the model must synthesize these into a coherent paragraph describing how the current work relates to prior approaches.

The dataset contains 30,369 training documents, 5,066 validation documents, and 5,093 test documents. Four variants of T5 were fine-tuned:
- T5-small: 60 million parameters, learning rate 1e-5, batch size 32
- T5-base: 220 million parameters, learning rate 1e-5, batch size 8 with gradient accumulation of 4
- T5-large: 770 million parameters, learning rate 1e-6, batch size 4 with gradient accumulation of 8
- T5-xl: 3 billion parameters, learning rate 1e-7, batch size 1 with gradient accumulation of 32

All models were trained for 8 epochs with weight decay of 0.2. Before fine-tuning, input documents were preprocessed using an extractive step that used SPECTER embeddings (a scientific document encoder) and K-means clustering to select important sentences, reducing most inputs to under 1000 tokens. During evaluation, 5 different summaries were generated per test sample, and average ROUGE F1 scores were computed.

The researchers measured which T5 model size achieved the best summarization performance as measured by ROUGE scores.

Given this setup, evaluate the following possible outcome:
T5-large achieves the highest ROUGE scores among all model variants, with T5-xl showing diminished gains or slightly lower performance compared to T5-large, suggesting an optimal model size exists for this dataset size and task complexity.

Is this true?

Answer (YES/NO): YES